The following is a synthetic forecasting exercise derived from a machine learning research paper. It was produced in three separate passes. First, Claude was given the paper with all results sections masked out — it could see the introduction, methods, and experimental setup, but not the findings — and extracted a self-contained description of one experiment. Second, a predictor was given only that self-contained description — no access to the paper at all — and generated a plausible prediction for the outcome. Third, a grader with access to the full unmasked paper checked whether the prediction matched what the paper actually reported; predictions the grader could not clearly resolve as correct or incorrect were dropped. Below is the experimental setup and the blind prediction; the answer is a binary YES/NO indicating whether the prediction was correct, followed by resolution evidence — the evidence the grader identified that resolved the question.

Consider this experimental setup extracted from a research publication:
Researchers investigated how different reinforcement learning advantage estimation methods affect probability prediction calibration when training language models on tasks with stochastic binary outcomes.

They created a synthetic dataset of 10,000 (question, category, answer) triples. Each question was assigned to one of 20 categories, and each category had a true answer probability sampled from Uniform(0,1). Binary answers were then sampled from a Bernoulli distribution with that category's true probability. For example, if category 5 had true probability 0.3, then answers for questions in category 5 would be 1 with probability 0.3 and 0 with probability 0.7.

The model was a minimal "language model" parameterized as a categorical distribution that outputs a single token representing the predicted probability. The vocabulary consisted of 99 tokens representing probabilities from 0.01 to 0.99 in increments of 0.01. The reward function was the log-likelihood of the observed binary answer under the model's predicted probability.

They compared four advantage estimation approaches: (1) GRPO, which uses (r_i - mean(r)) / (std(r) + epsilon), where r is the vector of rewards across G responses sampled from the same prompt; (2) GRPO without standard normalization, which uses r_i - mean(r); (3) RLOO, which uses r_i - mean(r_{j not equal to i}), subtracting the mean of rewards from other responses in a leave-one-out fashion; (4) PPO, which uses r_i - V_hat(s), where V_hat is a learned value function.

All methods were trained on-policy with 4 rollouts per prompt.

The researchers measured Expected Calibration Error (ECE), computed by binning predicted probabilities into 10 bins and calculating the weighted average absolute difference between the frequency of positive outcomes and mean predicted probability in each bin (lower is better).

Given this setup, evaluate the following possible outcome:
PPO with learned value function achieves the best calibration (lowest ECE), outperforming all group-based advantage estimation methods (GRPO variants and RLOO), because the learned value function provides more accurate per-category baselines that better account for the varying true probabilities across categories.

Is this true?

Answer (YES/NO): NO